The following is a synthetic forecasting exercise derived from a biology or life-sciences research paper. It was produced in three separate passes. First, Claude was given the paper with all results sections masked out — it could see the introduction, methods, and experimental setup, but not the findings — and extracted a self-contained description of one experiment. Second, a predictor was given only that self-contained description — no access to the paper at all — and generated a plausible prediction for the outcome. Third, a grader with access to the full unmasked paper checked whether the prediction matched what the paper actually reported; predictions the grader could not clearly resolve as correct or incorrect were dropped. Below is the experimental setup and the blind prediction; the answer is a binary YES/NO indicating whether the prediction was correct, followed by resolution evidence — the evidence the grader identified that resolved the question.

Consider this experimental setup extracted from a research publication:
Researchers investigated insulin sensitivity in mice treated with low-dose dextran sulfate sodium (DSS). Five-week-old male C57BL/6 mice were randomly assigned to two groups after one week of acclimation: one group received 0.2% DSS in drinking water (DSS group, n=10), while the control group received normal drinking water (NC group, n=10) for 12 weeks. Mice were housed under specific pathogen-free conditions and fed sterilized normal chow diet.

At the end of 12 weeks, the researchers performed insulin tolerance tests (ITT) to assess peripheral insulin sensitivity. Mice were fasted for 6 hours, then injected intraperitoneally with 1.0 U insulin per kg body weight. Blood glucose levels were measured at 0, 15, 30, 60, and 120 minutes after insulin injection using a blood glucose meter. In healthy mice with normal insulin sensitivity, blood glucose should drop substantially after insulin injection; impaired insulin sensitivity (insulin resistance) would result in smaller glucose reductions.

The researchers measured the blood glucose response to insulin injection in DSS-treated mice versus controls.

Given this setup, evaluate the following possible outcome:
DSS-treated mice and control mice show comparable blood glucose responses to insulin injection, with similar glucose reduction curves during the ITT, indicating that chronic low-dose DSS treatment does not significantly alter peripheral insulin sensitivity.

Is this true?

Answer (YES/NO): YES